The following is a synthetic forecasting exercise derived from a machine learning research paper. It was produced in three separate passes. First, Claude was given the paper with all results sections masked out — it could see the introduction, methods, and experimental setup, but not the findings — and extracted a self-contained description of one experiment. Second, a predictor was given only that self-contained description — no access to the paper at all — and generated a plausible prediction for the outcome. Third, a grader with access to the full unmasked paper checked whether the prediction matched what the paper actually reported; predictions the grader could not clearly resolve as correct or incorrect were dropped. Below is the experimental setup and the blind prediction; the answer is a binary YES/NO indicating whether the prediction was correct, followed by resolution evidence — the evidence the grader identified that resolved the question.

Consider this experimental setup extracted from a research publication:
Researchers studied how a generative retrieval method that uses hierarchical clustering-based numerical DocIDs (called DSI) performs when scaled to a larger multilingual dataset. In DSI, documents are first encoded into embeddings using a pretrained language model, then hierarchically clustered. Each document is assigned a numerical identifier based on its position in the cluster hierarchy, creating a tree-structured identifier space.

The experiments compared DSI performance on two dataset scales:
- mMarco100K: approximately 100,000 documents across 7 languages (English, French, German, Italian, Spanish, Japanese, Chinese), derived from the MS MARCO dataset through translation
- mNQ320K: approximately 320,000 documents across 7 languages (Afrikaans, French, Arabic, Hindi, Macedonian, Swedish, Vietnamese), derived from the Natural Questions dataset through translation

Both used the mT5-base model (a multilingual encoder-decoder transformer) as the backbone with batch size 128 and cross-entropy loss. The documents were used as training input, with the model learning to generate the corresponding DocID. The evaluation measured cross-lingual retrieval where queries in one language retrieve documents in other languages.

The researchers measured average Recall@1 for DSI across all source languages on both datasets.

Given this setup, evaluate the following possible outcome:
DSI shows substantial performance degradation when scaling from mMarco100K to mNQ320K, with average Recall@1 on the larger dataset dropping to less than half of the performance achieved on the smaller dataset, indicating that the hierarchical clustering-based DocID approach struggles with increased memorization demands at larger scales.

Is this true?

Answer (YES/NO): YES